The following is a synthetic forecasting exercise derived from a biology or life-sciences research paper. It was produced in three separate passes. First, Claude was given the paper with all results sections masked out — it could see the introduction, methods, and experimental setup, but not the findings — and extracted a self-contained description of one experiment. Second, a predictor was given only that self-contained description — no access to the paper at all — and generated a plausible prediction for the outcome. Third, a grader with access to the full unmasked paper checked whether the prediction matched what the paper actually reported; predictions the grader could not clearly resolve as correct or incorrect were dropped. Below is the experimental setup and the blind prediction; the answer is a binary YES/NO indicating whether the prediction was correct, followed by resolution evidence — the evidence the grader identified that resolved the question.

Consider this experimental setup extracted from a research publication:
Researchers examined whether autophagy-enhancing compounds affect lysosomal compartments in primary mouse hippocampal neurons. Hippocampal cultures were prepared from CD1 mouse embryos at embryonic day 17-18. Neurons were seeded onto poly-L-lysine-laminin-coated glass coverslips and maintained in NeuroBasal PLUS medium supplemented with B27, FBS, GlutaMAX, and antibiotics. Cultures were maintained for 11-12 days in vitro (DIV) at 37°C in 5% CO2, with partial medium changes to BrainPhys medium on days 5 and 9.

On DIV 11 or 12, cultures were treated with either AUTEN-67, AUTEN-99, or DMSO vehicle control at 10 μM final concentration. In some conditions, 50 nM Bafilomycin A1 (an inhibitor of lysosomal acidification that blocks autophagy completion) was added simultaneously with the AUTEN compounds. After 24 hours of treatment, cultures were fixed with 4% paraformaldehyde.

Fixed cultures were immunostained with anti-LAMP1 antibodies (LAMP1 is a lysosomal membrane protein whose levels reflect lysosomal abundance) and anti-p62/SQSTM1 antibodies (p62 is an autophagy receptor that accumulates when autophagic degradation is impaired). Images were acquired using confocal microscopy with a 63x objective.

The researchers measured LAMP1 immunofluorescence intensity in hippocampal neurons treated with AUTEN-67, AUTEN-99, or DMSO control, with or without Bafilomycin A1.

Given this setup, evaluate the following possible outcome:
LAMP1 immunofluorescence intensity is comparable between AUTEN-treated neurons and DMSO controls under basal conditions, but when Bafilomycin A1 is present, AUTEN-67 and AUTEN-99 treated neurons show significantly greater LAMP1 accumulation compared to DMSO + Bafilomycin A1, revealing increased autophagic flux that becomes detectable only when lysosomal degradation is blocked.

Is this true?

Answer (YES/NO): NO